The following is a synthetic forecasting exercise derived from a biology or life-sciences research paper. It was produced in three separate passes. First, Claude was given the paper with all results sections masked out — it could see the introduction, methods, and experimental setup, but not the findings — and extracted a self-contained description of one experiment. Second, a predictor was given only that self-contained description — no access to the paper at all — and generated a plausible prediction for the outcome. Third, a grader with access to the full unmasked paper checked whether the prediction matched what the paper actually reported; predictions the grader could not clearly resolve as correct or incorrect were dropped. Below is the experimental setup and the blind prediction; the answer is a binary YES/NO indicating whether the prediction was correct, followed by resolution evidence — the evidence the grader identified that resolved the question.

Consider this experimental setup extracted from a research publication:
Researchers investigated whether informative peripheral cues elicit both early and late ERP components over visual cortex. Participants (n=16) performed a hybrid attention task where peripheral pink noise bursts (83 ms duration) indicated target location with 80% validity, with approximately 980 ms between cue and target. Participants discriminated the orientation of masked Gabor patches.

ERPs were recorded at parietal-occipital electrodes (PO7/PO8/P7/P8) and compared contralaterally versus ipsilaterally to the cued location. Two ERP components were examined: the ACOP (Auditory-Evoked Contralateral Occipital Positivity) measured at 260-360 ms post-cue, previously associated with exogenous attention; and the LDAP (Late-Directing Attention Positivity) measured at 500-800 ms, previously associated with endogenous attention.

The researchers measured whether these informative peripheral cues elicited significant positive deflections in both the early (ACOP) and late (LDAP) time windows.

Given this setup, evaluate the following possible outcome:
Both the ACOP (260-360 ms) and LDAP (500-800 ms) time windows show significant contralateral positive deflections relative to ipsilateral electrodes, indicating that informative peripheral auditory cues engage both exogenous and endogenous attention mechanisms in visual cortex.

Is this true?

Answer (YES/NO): NO